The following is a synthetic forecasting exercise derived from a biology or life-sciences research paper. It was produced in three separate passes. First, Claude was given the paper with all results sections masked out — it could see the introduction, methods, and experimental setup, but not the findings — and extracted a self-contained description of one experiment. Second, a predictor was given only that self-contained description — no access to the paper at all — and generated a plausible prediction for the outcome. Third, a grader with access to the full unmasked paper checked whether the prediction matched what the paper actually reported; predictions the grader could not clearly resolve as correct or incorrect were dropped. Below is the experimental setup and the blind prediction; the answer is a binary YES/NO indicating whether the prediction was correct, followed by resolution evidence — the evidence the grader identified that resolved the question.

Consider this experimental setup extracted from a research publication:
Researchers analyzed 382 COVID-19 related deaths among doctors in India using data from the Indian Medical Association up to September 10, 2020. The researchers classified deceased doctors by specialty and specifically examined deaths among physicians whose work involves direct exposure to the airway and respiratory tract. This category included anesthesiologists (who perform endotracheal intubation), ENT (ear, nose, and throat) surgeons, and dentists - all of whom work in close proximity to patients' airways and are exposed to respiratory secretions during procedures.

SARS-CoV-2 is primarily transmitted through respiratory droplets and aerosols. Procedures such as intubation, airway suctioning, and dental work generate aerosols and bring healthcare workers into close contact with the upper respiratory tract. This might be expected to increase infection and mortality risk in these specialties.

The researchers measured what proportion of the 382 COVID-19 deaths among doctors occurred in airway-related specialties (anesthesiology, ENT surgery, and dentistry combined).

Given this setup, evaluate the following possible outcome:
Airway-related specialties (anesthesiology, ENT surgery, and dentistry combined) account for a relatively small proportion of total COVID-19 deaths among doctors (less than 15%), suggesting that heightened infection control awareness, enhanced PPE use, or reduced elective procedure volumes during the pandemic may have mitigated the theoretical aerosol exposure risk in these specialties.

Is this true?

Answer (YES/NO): YES